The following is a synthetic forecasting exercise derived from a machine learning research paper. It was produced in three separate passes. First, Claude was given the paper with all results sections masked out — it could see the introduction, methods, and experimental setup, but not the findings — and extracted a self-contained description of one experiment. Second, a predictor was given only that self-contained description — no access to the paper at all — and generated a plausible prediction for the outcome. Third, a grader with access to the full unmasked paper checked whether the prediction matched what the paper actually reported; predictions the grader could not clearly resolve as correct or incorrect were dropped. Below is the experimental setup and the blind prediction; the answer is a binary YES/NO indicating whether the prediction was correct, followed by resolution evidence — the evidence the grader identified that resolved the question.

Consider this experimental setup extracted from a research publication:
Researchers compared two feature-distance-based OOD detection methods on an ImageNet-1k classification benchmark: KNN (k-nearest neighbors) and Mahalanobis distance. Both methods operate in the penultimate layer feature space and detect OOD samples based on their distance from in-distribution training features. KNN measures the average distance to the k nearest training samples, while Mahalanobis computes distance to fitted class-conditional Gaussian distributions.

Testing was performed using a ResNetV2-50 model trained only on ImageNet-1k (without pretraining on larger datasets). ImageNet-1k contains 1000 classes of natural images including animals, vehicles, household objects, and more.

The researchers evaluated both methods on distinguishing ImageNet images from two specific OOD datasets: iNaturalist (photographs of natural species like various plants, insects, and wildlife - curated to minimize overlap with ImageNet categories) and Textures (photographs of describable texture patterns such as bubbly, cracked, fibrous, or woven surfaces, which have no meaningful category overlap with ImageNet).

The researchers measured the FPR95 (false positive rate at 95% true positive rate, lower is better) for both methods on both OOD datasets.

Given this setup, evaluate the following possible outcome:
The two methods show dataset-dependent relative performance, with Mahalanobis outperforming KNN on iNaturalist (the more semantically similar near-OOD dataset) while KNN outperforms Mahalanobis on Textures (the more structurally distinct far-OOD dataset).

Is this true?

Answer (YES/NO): NO